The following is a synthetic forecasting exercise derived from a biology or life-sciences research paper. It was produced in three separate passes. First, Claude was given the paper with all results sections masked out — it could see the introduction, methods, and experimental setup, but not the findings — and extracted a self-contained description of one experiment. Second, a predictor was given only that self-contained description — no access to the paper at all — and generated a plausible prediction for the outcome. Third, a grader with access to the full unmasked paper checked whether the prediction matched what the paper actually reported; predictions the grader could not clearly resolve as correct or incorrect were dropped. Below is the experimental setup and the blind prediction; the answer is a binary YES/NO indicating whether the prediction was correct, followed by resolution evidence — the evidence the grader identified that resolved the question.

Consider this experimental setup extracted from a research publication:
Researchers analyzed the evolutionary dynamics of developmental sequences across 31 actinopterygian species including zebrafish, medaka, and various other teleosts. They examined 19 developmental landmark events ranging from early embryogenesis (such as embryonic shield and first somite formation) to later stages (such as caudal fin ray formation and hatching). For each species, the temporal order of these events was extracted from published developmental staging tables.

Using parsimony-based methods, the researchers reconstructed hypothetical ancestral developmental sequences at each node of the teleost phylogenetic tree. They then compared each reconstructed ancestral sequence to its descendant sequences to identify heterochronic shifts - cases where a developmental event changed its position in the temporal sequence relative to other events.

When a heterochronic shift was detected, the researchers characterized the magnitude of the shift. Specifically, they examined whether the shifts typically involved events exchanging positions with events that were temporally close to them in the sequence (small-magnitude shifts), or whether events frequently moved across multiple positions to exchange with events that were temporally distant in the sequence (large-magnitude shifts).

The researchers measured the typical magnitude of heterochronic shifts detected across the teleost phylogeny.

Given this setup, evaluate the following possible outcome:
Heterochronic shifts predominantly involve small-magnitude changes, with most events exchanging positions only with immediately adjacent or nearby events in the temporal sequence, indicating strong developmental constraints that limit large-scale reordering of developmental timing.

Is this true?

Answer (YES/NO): YES